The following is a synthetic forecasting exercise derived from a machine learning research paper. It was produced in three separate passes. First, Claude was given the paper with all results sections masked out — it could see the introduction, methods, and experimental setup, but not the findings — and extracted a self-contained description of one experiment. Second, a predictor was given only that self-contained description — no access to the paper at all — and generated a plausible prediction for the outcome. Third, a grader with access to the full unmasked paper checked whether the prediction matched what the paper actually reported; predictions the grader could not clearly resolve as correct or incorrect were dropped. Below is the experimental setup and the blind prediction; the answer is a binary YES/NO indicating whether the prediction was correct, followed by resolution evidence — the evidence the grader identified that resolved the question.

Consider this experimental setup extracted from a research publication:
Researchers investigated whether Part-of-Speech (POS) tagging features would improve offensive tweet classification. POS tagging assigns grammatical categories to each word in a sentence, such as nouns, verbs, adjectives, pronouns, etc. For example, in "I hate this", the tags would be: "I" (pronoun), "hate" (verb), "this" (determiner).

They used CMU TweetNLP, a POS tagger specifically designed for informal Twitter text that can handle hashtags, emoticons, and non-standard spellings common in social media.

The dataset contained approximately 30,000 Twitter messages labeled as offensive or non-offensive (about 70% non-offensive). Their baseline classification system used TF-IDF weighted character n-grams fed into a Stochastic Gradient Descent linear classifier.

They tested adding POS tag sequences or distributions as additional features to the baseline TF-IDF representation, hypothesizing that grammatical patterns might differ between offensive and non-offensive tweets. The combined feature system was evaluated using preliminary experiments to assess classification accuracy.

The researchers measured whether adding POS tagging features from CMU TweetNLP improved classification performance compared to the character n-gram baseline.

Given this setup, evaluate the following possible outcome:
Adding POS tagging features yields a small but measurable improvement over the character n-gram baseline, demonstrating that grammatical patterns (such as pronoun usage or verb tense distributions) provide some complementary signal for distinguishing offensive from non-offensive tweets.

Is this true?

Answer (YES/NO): NO